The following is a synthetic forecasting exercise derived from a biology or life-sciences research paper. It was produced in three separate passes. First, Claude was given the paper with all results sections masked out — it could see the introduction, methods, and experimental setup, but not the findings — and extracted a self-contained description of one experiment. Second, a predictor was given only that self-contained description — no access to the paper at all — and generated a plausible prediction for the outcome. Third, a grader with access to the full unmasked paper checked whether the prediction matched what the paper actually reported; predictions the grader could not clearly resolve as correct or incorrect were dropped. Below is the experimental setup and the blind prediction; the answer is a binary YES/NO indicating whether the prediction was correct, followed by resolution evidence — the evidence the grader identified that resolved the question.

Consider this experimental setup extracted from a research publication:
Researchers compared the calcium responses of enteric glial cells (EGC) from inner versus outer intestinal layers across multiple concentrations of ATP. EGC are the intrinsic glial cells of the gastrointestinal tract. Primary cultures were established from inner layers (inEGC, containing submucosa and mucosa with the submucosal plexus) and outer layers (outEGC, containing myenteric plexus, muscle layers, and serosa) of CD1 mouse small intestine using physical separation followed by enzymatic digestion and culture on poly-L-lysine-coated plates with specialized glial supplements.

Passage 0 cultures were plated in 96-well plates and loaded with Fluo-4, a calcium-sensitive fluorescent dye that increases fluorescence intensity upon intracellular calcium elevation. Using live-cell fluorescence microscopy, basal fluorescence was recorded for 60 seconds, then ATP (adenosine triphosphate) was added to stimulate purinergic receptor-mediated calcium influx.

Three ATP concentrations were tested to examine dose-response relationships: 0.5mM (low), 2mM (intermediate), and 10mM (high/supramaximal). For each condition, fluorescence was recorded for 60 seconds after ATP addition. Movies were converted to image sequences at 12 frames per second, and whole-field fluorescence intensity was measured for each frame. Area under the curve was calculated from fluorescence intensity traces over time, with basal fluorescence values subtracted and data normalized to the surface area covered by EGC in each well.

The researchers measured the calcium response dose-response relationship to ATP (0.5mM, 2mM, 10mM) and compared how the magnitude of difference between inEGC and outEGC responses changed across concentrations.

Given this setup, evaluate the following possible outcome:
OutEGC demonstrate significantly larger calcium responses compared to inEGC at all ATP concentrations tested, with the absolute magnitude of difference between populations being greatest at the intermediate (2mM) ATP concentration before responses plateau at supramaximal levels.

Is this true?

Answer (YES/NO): NO